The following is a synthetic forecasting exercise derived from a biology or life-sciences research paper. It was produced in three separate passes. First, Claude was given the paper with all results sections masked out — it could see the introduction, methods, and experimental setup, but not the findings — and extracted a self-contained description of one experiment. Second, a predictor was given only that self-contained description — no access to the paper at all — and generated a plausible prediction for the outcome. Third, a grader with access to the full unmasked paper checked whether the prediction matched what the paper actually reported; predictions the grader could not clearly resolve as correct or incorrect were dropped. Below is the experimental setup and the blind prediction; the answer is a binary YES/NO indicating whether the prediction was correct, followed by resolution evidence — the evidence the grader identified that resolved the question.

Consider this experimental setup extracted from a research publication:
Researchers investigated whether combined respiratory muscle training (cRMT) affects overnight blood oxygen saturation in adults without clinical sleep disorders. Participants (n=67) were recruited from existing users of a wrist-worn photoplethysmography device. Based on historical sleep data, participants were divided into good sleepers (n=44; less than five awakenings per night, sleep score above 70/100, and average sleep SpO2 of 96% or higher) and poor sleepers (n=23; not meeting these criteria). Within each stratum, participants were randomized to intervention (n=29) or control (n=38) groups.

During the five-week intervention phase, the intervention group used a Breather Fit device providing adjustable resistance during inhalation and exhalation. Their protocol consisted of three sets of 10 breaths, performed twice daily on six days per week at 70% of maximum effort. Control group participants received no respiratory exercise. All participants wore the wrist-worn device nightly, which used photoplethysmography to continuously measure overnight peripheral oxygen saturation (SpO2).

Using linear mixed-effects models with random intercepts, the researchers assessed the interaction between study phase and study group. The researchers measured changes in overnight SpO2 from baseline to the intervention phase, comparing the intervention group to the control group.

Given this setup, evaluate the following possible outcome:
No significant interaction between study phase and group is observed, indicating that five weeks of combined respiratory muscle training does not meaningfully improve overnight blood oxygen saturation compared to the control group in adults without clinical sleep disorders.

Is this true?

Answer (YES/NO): YES